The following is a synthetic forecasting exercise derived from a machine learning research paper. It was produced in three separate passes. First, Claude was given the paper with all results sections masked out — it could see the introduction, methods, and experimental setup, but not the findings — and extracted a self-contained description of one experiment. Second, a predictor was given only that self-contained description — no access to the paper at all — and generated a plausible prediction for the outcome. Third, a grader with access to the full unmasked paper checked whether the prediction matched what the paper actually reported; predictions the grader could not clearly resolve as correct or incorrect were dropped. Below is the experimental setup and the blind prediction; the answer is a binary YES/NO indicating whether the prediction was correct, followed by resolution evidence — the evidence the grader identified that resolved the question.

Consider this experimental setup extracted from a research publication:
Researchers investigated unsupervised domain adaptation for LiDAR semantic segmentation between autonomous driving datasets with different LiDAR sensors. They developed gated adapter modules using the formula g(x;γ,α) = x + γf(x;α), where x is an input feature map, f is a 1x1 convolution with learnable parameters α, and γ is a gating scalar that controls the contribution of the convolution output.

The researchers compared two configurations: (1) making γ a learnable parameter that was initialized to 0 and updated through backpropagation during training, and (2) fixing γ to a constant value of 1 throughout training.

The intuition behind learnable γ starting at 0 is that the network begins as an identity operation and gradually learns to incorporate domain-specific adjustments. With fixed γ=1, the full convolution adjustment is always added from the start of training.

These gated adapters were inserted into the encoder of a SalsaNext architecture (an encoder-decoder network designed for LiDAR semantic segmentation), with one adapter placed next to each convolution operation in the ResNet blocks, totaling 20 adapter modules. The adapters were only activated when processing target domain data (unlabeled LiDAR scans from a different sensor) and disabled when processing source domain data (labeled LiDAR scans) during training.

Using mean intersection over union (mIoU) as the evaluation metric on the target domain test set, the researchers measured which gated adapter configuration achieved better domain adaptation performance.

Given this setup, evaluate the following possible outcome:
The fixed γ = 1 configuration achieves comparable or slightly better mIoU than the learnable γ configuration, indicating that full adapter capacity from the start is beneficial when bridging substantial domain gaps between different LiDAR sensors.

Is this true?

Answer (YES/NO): NO